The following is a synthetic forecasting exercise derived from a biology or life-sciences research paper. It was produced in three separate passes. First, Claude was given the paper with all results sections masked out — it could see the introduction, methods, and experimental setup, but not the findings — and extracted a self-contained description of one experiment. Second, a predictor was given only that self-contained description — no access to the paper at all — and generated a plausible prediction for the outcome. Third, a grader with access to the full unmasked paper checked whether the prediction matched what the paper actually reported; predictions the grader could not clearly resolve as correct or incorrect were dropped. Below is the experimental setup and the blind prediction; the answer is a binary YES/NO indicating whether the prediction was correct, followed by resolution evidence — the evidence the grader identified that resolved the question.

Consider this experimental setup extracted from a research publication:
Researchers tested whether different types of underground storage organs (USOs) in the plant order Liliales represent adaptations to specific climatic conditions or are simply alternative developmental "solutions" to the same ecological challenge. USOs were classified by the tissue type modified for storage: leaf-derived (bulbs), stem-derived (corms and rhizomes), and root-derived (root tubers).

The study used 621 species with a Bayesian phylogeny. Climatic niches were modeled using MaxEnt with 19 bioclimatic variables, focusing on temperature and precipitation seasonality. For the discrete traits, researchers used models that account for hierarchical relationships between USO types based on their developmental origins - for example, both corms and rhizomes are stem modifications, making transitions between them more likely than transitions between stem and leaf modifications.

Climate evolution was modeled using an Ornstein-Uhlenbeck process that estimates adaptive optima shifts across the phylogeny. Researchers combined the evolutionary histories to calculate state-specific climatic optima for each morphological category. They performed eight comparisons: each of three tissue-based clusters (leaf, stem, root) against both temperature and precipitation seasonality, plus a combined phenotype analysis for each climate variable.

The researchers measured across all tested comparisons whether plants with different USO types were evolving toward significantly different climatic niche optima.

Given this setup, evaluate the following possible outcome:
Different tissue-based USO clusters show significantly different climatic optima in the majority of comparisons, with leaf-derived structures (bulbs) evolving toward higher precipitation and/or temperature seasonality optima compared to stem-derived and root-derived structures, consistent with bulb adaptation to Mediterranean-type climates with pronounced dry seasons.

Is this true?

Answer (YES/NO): NO